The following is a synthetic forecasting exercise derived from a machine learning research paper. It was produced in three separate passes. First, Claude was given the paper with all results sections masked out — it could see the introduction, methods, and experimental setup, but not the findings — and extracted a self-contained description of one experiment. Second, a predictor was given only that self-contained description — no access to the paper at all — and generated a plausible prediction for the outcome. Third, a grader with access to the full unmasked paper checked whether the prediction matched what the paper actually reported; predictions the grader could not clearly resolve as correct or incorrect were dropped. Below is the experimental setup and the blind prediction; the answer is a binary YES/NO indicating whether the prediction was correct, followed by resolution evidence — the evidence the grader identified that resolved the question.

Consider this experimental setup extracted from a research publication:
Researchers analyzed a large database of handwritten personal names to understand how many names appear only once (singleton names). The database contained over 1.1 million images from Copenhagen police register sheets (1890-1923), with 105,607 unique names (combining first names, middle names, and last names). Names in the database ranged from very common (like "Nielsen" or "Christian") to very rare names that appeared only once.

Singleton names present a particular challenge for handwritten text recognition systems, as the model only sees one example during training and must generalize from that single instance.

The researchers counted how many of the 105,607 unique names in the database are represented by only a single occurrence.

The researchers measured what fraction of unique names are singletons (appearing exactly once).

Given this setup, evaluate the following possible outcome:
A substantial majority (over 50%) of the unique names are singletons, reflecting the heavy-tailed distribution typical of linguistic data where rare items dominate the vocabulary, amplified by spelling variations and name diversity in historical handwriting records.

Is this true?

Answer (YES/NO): YES